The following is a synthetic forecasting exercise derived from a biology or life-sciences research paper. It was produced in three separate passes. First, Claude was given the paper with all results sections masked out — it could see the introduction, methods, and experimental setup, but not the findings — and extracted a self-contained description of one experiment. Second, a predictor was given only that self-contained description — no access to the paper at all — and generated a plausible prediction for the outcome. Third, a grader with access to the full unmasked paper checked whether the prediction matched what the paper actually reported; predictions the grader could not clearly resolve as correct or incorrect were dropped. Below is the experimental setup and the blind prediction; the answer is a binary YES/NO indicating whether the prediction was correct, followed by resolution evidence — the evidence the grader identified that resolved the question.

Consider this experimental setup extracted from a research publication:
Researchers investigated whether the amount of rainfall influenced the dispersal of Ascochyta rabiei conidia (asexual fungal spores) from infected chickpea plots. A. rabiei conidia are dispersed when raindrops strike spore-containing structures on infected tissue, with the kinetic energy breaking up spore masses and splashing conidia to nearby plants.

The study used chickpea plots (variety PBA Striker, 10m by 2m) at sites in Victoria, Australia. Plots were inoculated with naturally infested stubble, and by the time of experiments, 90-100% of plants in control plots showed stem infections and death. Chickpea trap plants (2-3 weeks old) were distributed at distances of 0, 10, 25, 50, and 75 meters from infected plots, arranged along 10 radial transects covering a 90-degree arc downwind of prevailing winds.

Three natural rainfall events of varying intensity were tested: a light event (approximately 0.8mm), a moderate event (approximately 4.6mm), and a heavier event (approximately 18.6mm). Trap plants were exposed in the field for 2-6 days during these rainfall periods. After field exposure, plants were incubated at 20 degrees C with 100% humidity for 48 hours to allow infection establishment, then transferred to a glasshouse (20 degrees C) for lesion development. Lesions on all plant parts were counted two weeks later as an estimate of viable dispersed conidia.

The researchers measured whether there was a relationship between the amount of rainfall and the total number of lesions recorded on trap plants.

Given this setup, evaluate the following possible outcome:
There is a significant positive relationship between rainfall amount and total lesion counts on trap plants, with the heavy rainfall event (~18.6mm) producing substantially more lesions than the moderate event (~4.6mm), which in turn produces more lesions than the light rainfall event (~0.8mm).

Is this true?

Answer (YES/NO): NO